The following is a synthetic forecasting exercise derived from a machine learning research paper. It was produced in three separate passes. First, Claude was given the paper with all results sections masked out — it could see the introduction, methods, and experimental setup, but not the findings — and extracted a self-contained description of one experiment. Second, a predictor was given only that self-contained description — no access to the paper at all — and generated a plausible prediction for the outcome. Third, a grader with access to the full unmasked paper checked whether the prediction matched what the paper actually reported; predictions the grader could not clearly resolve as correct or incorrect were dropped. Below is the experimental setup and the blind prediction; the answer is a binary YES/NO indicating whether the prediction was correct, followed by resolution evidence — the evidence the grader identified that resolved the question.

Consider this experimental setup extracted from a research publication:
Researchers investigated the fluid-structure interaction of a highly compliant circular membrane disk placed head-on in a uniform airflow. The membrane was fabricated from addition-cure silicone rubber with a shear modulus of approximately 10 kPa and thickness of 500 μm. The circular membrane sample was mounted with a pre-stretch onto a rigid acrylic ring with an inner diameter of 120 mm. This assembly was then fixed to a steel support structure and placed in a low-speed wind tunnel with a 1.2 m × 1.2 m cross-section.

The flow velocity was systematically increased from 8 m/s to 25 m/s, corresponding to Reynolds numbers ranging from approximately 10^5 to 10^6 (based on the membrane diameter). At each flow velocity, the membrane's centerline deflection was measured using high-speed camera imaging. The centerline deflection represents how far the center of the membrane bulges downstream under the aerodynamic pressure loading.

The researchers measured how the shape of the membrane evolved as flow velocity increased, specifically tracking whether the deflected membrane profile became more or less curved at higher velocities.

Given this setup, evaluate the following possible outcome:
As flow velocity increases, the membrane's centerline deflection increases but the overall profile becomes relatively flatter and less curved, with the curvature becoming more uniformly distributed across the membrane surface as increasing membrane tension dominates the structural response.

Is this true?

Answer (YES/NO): NO